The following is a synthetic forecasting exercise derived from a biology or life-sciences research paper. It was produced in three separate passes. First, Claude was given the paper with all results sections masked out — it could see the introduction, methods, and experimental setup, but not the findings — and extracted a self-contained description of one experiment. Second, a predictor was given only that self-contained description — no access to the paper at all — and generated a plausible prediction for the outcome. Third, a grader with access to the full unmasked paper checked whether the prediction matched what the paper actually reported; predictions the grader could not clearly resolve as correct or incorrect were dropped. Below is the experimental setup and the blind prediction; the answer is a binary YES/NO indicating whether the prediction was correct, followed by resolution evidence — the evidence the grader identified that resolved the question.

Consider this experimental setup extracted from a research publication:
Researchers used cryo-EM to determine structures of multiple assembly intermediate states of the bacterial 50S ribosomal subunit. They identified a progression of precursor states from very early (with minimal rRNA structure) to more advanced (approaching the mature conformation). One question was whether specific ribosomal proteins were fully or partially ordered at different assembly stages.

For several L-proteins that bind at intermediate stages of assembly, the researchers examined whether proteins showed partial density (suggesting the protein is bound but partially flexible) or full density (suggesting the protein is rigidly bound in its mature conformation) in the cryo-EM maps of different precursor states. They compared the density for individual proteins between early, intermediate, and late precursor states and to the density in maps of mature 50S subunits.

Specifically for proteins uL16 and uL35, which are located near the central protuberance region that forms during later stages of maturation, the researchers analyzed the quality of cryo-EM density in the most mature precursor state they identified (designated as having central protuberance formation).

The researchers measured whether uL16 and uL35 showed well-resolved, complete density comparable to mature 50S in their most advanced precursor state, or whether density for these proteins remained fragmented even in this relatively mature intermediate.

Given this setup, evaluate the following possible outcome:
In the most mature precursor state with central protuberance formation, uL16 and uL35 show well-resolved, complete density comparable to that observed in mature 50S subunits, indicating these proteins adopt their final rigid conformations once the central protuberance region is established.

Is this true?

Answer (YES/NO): NO